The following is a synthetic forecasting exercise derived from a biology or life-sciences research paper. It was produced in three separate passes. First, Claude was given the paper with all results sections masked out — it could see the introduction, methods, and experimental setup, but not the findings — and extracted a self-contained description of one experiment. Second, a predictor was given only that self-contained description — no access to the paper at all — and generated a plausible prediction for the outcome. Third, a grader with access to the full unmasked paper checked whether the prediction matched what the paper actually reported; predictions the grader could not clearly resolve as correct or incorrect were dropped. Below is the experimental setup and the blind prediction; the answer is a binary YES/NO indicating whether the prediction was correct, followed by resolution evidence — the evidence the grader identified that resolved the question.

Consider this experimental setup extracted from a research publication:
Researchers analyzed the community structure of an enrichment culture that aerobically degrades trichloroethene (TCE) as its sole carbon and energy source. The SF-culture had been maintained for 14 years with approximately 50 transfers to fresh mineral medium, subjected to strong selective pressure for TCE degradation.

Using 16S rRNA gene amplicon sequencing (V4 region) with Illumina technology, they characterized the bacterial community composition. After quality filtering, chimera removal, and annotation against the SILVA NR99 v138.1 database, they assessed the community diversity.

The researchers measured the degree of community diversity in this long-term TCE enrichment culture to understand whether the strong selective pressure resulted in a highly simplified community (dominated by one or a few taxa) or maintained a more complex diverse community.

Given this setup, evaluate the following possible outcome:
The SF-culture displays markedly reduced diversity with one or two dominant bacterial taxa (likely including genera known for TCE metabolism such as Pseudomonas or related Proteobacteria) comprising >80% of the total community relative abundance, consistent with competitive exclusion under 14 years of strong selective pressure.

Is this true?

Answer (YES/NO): NO